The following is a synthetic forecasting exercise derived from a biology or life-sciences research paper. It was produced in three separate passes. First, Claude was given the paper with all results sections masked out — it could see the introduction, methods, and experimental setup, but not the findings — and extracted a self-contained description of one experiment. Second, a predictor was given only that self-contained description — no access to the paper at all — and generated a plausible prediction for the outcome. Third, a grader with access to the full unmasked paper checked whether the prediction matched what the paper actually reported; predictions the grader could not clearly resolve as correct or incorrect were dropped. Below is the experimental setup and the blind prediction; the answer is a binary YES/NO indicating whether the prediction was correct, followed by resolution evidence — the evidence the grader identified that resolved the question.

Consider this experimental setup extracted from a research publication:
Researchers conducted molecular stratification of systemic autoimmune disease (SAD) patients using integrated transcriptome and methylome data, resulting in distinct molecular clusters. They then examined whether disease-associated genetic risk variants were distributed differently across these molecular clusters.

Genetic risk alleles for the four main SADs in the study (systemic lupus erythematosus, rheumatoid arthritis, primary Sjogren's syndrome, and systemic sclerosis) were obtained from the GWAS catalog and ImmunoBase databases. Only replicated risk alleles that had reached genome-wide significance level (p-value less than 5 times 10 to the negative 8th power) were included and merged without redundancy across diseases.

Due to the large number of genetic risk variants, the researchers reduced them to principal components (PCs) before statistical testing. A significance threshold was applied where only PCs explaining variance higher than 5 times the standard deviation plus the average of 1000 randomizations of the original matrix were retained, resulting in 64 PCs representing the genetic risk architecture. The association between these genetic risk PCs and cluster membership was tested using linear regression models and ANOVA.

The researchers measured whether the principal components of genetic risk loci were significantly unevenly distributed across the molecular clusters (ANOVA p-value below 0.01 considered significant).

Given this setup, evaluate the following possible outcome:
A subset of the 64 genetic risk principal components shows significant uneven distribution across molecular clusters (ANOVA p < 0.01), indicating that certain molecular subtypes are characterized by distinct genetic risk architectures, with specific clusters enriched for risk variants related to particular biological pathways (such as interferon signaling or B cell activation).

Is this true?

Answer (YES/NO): YES